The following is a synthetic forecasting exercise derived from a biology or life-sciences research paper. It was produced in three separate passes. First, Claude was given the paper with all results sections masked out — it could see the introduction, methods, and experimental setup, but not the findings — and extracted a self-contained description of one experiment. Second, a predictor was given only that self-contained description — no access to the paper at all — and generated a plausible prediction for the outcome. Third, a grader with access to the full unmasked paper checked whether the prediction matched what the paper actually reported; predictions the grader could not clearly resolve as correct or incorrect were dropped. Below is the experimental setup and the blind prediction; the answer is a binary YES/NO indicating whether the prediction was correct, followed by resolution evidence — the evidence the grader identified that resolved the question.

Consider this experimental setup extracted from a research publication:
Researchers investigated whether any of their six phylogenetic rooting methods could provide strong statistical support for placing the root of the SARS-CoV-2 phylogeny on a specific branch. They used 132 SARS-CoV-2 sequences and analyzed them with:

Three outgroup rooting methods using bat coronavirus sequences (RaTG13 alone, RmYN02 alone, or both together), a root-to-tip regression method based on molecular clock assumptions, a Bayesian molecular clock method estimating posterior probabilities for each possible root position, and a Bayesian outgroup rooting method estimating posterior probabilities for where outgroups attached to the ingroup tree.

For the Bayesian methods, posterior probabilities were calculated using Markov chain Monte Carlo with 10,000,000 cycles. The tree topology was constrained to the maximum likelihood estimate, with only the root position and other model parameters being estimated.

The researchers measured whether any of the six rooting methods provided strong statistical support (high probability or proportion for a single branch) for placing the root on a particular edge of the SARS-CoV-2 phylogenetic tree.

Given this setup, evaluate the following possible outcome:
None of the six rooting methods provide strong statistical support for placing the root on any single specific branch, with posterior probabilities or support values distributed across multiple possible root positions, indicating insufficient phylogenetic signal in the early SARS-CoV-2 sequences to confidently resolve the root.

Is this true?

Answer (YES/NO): YES